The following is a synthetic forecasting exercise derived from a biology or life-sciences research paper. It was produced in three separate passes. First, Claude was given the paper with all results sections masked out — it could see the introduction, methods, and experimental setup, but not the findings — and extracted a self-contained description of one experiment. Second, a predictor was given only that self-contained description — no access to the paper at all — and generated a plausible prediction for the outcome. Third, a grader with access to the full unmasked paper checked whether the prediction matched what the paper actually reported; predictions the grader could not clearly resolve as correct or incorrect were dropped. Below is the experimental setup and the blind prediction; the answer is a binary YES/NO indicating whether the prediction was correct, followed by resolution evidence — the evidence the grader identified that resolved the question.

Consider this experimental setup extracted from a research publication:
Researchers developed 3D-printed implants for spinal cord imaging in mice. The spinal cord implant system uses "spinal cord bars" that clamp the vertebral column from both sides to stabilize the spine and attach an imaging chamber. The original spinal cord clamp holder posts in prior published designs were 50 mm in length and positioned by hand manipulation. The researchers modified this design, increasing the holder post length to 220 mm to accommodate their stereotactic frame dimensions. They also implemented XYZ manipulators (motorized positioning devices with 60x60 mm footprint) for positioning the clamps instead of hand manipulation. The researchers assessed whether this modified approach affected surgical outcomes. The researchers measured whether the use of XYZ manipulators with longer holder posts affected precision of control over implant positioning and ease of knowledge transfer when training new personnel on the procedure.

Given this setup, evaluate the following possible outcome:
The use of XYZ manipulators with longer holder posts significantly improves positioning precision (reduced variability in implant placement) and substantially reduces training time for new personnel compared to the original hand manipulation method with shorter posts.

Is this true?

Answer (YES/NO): NO